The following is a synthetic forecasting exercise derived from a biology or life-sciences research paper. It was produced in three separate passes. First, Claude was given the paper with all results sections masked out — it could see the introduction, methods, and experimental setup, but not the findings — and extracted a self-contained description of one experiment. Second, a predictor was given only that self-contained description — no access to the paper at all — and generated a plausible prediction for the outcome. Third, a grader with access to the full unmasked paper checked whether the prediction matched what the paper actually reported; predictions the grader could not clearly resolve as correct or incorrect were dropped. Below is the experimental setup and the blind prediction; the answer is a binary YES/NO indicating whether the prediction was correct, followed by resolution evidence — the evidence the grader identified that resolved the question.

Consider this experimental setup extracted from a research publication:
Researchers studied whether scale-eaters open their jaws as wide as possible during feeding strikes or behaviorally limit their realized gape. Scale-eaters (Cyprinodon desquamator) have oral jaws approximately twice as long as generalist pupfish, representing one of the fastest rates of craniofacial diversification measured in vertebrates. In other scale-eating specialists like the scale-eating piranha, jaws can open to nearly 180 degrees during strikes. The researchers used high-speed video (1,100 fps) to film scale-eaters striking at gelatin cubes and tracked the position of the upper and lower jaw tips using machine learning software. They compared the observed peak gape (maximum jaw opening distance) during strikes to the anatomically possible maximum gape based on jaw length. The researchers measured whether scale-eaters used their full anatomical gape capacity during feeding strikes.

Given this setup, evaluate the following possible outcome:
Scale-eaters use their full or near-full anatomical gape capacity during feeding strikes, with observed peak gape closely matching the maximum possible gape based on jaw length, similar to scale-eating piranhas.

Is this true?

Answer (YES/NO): NO